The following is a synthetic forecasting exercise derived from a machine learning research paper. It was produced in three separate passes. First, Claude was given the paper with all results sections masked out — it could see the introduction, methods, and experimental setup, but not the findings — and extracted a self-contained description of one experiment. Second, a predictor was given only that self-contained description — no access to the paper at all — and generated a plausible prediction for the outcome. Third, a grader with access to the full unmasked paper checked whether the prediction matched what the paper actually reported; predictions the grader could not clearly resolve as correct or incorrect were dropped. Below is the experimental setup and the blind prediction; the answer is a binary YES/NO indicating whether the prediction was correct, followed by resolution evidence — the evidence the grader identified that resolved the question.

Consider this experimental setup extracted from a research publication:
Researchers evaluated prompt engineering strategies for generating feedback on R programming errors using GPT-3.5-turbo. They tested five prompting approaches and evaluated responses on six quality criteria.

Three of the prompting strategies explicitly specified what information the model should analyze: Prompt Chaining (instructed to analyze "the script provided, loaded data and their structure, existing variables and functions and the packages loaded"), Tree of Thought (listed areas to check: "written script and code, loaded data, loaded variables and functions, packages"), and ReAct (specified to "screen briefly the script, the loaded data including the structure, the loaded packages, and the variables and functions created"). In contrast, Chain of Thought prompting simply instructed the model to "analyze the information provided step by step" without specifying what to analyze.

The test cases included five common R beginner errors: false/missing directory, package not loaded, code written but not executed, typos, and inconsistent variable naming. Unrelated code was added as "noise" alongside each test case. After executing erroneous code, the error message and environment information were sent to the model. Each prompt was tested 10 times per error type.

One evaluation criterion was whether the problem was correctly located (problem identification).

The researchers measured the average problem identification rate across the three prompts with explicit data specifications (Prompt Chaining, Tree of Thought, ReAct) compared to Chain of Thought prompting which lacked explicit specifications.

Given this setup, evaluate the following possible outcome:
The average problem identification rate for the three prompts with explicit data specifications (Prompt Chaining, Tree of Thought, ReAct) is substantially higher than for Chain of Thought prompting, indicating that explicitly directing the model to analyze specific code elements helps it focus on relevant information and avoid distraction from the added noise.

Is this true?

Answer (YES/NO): NO